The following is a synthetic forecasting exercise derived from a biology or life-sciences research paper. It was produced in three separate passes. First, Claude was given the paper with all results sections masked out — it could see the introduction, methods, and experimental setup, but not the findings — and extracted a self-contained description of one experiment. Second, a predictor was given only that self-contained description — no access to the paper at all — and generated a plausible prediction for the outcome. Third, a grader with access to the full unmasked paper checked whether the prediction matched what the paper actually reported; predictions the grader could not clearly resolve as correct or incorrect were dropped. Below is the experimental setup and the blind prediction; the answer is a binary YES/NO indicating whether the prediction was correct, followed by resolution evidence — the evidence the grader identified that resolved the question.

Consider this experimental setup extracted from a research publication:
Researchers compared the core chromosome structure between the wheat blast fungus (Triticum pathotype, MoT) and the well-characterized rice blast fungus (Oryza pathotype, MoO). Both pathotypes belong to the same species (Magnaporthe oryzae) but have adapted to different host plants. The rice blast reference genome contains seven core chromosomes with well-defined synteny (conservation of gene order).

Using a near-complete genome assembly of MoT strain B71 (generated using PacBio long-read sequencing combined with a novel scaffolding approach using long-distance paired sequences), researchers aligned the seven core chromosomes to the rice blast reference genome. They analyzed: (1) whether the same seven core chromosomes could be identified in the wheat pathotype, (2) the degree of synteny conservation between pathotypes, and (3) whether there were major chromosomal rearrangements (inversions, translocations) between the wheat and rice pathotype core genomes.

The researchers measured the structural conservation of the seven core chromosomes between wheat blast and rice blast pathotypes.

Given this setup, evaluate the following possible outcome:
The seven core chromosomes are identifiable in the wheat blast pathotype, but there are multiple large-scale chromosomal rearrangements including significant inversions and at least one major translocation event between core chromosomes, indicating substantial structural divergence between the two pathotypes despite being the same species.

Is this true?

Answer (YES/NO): NO